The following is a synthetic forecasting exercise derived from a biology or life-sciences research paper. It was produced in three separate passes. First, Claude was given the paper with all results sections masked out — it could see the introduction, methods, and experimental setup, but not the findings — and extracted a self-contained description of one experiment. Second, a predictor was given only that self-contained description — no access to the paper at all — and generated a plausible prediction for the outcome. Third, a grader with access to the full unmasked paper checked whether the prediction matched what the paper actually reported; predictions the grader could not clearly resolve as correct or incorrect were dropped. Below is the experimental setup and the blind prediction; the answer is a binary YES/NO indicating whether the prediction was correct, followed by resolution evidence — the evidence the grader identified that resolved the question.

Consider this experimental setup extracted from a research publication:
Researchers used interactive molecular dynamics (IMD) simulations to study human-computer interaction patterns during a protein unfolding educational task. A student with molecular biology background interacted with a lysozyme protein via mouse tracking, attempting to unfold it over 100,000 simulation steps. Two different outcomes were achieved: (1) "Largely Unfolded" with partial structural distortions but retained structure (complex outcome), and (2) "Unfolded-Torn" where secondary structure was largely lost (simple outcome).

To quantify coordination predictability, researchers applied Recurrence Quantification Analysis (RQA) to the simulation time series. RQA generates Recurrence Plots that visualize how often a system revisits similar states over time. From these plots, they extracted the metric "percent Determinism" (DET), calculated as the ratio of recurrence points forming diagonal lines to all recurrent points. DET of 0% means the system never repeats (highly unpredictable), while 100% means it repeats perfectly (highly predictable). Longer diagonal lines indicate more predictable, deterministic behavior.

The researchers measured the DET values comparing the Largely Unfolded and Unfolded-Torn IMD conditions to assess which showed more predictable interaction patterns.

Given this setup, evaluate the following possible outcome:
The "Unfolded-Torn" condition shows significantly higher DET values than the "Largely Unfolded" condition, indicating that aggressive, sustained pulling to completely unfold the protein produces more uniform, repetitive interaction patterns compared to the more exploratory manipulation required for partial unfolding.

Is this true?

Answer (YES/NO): YES